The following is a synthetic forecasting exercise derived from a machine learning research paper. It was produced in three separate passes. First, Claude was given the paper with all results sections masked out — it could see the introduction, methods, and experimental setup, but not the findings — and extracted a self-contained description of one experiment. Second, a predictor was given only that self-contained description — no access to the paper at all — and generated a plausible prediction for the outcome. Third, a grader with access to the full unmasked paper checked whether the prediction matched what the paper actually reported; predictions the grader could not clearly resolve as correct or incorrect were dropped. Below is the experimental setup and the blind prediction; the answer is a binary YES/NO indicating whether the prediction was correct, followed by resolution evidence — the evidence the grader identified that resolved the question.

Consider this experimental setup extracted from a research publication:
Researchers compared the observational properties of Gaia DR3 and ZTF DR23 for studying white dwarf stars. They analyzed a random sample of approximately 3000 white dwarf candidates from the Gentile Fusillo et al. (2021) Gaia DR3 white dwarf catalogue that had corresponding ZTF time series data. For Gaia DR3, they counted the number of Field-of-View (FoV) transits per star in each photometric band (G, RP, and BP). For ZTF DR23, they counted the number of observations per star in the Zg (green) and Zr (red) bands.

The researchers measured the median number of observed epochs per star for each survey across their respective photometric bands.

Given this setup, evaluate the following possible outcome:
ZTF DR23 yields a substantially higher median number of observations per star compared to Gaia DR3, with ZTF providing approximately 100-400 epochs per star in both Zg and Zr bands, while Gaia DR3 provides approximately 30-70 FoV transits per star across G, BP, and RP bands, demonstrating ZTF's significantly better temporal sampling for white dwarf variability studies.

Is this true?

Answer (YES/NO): YES